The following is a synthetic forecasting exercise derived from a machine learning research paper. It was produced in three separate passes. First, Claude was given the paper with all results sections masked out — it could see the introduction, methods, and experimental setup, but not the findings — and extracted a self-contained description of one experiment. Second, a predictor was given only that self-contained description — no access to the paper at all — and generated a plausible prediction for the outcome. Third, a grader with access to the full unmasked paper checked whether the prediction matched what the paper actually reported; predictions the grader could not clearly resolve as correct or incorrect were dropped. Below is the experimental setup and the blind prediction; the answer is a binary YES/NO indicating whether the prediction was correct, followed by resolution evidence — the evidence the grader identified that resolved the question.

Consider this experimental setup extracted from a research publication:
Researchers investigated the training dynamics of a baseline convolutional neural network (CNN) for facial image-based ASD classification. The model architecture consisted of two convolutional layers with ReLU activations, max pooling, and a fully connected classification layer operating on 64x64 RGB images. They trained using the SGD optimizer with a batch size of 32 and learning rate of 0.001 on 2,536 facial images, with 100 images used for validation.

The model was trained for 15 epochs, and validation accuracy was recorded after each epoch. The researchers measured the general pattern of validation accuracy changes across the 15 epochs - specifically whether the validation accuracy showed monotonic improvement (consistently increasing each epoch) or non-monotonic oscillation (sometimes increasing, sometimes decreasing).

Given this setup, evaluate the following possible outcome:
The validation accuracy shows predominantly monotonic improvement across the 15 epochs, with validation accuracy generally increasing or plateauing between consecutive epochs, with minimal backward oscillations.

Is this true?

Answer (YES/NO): NO